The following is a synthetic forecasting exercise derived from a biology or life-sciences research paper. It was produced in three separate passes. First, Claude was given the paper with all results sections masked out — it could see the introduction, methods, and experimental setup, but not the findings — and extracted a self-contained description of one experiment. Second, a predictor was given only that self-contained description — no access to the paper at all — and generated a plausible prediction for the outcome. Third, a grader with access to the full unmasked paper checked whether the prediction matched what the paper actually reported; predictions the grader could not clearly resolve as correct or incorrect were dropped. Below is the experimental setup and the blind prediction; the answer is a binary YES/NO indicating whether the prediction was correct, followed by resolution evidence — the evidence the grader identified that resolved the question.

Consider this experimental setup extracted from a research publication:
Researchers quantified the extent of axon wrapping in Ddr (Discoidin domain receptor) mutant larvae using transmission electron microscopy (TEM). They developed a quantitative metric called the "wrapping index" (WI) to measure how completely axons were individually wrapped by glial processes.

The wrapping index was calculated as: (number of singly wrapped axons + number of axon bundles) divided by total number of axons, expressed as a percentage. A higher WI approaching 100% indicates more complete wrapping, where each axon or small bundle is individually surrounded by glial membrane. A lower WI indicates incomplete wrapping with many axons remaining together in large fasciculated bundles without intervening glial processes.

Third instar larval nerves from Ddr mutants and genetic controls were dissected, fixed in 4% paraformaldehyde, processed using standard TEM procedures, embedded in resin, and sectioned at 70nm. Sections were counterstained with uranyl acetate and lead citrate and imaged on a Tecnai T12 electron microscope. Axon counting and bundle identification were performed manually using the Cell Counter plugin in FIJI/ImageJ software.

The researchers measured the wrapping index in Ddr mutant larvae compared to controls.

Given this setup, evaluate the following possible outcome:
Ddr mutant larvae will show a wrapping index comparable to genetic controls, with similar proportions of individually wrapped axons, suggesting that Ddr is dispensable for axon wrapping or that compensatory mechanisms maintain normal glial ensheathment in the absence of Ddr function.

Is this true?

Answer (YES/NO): NO